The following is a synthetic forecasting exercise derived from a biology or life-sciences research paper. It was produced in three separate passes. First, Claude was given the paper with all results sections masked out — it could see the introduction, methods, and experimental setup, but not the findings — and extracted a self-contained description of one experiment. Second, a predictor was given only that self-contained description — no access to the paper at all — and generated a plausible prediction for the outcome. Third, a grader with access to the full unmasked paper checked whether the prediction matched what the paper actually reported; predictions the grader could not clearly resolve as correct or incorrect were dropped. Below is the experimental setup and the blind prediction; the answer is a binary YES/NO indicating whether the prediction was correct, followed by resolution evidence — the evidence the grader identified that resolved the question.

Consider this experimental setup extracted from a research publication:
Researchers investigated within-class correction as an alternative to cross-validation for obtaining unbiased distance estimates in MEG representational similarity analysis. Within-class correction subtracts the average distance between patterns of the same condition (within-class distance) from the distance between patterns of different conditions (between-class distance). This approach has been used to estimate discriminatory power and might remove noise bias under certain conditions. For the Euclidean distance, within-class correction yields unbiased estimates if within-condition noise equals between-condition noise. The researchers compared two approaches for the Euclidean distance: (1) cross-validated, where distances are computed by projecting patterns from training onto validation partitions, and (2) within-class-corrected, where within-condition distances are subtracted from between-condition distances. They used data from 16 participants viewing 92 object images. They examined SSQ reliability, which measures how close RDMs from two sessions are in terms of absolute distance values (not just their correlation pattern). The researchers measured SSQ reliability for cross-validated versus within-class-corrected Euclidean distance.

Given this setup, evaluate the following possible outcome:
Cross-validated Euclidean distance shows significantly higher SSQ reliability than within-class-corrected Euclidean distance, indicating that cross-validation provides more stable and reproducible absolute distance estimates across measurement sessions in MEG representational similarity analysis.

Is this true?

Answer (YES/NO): NO